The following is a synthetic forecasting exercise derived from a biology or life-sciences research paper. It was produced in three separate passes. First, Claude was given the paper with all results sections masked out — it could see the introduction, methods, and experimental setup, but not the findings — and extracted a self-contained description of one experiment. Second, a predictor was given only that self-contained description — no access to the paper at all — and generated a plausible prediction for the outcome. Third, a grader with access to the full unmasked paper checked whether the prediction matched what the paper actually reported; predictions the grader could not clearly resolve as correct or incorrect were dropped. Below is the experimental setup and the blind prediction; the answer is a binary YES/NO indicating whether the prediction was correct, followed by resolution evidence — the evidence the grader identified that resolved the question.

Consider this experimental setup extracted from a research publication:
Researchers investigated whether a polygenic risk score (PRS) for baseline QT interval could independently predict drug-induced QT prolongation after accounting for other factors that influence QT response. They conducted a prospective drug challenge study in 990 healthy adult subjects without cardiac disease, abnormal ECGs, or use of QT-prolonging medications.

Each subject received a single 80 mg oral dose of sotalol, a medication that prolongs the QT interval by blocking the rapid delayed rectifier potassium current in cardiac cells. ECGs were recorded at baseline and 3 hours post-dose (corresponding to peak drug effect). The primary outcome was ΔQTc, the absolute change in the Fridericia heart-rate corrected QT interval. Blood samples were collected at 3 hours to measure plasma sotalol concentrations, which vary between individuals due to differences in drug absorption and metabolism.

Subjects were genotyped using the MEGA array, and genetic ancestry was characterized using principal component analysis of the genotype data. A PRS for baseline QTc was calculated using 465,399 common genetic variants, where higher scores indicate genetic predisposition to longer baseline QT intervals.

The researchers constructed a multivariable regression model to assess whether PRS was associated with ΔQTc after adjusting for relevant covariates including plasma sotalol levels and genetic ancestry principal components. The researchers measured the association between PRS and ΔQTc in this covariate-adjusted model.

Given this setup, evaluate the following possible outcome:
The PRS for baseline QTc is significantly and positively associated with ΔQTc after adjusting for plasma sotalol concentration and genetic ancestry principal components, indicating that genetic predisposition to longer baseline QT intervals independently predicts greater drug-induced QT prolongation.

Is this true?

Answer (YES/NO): YES